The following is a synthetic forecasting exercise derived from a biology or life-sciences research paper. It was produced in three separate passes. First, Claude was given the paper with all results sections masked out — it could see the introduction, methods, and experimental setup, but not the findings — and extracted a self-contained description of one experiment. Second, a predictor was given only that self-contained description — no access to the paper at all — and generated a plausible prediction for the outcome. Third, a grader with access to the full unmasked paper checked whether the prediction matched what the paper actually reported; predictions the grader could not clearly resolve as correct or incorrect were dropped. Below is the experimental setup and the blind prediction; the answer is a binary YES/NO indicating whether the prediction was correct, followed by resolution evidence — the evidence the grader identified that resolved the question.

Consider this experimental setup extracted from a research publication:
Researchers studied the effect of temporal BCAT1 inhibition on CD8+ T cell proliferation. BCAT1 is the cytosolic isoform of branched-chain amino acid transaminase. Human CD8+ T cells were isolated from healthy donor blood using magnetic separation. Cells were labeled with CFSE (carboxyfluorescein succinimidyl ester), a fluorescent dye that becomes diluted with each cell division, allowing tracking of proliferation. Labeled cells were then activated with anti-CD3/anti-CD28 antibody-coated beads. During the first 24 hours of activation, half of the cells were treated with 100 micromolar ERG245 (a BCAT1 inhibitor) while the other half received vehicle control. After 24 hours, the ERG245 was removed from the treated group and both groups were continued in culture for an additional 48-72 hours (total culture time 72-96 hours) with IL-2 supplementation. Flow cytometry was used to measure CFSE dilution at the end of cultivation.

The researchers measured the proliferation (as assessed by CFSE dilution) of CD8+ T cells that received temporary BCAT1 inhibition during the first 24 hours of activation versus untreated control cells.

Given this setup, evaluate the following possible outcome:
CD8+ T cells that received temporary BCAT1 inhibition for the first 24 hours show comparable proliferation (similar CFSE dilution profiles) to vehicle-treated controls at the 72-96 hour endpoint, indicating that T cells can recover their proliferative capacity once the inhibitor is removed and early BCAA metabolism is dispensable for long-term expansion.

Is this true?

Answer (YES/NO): NO